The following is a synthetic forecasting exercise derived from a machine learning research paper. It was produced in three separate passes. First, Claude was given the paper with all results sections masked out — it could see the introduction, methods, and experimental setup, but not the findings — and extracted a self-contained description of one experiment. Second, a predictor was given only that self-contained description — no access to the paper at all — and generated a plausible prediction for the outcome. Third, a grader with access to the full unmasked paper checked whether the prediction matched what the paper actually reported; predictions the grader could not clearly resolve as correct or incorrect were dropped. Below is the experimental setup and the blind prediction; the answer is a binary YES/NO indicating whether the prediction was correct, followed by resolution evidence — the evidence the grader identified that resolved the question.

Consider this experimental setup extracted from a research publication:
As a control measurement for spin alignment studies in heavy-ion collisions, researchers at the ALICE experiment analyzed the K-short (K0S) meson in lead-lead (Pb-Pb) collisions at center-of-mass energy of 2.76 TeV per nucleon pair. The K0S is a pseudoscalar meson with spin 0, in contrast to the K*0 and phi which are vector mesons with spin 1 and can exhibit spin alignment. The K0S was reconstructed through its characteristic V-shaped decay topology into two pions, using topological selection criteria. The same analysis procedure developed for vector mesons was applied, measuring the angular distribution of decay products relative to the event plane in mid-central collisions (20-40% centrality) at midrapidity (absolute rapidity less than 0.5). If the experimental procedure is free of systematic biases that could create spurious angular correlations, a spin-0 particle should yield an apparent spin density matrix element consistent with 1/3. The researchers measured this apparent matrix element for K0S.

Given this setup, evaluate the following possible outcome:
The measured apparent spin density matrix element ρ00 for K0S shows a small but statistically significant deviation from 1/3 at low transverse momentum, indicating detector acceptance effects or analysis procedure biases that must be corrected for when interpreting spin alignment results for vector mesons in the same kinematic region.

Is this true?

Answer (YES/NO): NO